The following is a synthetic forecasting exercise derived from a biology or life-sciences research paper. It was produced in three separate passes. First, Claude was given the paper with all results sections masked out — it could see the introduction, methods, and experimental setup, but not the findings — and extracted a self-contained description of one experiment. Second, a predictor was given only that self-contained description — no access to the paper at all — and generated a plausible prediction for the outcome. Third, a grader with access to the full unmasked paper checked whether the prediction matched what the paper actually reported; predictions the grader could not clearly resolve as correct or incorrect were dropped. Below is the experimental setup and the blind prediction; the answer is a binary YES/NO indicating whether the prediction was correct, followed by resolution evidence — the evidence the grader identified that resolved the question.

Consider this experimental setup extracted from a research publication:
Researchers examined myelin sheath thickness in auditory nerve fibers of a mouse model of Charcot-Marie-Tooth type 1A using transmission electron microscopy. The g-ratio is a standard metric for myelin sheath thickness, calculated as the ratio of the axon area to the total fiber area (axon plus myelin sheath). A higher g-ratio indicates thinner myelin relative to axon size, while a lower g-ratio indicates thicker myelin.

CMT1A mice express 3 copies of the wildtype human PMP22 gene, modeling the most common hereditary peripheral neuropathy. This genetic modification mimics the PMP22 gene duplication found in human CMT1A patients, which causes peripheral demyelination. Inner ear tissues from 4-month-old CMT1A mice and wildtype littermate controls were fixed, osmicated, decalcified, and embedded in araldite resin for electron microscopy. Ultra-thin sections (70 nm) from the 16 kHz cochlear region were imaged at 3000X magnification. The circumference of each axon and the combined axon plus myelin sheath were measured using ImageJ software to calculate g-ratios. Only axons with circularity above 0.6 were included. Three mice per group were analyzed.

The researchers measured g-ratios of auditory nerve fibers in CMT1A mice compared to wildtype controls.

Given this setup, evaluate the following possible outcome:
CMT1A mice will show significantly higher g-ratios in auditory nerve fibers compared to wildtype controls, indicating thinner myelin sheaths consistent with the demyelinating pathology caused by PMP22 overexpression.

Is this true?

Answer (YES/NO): NO